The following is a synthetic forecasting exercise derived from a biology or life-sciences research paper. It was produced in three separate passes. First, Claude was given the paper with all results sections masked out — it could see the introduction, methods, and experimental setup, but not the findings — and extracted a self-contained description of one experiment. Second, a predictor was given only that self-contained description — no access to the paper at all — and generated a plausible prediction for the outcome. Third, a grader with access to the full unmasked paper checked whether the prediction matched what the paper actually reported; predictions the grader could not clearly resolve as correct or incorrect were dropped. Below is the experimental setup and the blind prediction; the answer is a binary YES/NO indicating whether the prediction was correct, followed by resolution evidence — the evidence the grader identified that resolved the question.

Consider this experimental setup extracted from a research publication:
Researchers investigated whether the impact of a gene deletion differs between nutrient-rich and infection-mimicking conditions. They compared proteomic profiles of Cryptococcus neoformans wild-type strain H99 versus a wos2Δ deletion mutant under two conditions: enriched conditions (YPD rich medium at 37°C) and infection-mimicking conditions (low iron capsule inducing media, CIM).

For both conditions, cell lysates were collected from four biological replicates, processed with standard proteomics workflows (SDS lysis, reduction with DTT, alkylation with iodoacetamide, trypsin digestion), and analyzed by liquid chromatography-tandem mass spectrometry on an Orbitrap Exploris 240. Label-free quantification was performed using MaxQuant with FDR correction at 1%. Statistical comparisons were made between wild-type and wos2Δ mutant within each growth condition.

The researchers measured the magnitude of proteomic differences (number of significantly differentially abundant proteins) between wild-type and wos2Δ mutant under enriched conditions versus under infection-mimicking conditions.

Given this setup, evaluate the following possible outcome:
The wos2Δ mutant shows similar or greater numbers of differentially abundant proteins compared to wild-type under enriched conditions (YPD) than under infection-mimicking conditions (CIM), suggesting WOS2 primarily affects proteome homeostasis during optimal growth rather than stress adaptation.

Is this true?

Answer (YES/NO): NO